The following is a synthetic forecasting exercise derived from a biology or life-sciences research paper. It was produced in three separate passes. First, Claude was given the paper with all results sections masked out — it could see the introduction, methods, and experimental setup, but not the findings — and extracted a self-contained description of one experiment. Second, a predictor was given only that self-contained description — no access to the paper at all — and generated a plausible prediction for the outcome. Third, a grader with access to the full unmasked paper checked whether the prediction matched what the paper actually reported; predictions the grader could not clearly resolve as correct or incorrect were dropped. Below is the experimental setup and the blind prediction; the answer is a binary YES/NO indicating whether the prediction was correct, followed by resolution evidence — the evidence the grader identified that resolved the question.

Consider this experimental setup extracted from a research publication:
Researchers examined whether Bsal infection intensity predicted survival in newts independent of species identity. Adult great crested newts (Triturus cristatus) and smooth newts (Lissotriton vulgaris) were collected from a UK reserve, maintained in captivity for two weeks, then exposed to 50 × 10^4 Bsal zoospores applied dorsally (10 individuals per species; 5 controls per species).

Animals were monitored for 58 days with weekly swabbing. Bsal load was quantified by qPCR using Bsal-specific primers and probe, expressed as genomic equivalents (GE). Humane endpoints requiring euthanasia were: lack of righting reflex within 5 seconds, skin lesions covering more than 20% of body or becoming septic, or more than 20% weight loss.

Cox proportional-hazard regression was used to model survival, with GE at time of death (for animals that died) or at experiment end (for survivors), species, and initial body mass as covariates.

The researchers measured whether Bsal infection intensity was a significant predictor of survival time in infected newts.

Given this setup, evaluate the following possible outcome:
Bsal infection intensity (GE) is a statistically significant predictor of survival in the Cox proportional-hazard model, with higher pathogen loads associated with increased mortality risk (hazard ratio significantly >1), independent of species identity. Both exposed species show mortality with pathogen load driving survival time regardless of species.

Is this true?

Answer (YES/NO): YES